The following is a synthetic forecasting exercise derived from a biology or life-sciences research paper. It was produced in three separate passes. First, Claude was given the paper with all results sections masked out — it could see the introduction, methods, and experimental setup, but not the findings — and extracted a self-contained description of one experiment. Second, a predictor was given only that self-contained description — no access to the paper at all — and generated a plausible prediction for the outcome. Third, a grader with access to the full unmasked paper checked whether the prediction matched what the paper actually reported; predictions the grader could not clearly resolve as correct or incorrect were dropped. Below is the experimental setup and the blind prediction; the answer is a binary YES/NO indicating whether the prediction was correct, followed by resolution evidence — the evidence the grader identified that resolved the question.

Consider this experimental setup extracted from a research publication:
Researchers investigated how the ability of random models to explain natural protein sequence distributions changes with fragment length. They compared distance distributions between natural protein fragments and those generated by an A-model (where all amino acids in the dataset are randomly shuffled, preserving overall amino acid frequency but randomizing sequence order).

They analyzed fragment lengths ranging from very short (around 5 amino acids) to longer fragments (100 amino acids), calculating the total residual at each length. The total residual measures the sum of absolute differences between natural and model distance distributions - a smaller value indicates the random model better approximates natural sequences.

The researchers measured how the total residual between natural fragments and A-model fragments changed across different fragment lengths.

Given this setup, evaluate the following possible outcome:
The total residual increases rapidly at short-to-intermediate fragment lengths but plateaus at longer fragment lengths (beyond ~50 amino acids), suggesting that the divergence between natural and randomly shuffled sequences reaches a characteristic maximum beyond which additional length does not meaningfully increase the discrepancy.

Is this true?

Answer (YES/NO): NO